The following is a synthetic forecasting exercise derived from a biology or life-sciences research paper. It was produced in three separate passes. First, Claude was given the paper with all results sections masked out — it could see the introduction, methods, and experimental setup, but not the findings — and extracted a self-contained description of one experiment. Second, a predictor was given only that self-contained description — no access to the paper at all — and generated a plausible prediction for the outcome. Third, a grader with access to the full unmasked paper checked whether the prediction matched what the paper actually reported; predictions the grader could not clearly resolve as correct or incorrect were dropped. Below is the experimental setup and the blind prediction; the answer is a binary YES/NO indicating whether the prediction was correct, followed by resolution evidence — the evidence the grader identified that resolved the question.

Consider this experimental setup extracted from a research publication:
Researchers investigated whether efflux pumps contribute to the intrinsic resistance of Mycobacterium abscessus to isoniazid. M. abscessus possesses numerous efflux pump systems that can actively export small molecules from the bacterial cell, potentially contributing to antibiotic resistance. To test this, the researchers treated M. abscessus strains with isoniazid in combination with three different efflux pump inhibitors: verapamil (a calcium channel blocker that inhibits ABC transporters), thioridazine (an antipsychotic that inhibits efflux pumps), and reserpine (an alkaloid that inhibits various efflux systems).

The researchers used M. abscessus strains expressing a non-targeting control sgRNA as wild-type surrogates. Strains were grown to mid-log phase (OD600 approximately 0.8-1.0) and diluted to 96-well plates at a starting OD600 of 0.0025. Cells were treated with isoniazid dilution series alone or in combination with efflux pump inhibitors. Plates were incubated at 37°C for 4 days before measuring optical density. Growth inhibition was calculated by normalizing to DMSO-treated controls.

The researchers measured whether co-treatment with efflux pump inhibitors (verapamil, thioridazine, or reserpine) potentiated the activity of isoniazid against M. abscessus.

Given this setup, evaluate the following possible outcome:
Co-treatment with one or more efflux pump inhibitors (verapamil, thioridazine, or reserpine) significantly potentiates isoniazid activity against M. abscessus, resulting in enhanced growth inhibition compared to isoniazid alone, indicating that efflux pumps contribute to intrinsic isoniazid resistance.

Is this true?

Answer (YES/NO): NO